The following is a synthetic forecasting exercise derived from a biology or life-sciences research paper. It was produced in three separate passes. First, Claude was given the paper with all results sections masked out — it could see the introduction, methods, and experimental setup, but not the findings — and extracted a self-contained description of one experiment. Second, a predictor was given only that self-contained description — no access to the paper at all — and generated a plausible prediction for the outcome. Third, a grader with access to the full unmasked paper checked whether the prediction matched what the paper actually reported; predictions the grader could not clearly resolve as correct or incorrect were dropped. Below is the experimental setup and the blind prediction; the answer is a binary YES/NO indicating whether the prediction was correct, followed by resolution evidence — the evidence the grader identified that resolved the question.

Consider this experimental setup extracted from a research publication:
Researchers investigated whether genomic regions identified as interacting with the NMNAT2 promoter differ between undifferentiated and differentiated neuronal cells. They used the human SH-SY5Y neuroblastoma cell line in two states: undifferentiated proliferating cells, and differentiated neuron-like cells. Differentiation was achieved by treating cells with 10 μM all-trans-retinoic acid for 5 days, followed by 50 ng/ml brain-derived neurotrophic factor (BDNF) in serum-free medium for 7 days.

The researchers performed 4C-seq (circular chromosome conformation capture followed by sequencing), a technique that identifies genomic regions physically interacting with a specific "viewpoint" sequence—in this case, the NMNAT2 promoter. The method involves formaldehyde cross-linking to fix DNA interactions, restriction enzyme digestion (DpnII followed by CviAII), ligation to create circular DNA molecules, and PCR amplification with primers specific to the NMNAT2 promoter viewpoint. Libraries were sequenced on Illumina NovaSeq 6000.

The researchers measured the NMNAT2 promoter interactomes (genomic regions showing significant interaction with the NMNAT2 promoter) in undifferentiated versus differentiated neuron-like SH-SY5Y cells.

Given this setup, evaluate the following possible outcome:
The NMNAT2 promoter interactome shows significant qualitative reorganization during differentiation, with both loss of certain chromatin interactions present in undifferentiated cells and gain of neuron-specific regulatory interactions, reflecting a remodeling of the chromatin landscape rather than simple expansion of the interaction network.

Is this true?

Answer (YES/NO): YES